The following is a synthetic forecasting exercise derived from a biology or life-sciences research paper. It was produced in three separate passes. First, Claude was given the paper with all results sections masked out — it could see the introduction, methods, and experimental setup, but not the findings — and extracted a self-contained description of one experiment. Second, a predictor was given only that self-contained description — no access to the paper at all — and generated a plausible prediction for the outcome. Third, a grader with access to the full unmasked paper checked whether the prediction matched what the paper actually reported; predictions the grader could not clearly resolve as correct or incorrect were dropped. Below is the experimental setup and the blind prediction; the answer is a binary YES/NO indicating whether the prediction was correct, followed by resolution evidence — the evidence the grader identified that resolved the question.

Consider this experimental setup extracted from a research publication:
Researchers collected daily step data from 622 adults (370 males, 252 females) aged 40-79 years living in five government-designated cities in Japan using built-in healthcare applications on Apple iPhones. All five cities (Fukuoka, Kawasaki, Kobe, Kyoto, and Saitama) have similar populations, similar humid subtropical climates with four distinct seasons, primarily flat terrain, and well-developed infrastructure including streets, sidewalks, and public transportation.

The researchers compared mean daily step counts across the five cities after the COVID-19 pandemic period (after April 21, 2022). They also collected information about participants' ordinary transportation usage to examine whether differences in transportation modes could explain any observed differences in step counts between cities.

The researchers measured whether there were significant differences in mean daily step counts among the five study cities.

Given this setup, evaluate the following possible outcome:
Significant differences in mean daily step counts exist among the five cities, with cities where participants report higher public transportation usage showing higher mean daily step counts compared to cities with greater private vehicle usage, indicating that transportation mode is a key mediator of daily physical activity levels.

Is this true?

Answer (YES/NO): YES